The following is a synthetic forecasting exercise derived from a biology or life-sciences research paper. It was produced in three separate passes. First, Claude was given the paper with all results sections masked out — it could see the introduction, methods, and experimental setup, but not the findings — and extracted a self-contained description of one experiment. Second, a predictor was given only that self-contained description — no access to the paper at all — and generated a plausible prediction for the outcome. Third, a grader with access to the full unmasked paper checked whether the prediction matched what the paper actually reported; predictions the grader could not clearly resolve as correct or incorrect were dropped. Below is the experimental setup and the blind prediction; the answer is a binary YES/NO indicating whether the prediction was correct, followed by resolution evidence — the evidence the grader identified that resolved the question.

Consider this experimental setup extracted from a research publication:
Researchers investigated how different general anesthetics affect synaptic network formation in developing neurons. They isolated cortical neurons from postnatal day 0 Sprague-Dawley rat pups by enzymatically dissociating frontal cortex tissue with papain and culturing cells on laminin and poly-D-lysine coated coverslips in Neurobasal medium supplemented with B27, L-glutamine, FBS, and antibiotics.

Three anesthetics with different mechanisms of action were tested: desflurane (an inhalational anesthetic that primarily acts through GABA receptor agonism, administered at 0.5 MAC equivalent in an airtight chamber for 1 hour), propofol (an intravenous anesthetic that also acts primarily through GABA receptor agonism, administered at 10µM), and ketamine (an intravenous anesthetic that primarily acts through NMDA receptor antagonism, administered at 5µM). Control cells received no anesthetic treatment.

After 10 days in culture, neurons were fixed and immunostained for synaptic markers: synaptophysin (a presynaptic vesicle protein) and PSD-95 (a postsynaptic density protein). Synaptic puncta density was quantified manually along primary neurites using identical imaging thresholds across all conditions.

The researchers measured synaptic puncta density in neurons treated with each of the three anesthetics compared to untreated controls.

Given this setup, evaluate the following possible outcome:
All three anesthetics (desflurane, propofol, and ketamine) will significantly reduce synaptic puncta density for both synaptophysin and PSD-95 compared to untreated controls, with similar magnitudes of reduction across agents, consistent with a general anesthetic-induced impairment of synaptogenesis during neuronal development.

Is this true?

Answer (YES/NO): NO